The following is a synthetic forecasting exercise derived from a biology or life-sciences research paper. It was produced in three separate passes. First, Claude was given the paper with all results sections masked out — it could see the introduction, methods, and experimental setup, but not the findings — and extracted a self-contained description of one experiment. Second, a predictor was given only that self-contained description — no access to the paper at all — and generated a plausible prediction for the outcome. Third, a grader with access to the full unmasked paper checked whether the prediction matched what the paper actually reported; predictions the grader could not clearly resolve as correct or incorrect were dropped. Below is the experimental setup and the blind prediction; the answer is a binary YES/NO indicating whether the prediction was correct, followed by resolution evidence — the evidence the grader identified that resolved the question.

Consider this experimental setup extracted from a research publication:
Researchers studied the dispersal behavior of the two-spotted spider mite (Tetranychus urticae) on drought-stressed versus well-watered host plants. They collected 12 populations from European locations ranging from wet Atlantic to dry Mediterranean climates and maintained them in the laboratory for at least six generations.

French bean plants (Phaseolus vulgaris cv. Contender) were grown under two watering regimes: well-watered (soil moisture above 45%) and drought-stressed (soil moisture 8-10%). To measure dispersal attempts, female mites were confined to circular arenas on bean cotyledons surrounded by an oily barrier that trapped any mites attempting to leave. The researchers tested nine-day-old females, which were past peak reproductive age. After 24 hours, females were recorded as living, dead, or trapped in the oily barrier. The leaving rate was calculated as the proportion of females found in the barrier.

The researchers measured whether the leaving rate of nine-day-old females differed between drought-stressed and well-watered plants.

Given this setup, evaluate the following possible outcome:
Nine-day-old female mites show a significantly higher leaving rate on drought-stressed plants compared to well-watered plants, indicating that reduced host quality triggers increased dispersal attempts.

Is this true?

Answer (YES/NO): NO